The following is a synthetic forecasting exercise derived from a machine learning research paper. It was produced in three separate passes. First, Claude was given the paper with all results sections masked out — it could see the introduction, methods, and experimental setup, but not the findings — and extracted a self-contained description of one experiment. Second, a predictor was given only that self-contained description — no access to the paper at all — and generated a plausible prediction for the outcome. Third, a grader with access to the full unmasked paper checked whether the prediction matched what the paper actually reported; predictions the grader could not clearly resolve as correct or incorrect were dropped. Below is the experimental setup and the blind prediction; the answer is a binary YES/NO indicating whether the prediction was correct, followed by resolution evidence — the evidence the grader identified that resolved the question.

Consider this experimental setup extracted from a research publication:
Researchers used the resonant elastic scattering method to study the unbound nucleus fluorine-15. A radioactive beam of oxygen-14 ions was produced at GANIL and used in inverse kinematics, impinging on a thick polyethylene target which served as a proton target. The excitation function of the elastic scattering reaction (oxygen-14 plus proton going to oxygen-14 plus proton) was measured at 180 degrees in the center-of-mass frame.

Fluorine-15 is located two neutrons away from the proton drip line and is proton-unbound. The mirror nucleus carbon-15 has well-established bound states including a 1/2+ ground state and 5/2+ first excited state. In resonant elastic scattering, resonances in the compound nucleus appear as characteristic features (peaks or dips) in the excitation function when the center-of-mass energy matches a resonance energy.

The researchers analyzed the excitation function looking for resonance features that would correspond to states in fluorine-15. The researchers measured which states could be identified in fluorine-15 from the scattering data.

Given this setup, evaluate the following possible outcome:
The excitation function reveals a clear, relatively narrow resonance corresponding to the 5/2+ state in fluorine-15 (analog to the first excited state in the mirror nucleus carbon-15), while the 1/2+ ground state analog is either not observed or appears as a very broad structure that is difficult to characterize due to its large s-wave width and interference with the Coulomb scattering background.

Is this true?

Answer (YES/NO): NO